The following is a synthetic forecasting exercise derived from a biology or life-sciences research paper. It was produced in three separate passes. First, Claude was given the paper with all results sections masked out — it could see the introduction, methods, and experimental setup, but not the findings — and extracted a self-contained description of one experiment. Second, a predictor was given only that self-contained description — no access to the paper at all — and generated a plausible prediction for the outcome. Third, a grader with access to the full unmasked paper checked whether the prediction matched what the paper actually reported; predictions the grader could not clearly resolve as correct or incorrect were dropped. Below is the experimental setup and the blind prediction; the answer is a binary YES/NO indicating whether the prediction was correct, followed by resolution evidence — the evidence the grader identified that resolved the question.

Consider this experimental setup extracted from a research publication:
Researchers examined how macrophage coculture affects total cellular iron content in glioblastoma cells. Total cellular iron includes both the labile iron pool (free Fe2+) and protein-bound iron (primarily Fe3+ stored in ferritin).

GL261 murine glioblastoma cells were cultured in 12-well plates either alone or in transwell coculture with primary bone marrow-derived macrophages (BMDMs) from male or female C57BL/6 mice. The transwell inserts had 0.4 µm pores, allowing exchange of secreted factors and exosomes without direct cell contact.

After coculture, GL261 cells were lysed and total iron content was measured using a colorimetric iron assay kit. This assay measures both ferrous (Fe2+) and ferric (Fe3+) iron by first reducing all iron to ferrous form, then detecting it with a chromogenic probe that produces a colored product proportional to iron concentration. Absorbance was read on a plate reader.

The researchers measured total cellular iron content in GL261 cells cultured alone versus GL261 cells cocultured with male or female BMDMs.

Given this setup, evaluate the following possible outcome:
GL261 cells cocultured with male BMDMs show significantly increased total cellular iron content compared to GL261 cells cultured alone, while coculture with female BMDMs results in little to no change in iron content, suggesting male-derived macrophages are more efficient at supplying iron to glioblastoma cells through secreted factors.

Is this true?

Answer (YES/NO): NO